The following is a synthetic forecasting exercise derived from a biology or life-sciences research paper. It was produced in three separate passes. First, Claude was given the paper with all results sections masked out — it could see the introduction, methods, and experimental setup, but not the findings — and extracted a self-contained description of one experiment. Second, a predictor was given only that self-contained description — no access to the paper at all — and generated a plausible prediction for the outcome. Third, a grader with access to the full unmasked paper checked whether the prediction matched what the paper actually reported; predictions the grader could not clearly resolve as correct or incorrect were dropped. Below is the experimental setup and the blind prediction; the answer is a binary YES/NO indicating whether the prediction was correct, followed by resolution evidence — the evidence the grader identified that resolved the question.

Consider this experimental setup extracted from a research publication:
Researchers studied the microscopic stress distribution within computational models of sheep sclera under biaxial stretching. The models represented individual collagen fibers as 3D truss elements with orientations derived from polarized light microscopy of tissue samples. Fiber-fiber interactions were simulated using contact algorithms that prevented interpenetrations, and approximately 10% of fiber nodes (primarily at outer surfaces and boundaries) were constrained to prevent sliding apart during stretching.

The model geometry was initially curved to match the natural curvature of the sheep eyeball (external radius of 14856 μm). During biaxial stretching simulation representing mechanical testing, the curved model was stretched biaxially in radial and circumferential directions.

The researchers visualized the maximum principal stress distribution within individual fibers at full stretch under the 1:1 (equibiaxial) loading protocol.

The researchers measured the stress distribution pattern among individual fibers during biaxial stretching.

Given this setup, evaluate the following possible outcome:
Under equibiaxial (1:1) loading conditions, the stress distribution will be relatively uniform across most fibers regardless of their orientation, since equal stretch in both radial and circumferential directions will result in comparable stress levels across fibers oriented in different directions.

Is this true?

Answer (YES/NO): NO